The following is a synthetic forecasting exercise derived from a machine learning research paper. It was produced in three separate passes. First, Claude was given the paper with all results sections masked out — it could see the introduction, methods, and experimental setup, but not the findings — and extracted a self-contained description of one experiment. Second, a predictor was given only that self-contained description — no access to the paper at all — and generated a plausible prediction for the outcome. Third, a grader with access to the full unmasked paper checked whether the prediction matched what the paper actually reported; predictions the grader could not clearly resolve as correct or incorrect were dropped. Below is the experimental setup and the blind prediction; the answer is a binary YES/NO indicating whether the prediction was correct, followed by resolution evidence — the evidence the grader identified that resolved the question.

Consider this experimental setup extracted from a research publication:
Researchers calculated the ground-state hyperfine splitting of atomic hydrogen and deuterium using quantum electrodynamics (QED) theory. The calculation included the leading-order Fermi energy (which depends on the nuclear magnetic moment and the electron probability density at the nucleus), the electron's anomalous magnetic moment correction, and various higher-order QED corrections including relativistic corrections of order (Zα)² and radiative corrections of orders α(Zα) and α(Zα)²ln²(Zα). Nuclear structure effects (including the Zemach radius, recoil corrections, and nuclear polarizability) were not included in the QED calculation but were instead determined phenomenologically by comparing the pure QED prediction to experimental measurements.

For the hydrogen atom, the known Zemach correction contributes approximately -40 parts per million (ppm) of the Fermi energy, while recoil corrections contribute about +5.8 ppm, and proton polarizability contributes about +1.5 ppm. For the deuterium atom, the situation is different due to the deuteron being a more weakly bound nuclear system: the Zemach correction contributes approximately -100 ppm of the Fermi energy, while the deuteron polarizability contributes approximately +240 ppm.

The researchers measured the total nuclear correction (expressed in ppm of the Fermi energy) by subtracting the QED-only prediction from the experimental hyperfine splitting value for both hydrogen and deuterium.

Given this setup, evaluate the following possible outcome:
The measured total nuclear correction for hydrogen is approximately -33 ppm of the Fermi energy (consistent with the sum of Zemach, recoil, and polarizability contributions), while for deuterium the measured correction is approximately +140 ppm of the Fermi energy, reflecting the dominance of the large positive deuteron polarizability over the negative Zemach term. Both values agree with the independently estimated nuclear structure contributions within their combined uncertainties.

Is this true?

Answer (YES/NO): YES